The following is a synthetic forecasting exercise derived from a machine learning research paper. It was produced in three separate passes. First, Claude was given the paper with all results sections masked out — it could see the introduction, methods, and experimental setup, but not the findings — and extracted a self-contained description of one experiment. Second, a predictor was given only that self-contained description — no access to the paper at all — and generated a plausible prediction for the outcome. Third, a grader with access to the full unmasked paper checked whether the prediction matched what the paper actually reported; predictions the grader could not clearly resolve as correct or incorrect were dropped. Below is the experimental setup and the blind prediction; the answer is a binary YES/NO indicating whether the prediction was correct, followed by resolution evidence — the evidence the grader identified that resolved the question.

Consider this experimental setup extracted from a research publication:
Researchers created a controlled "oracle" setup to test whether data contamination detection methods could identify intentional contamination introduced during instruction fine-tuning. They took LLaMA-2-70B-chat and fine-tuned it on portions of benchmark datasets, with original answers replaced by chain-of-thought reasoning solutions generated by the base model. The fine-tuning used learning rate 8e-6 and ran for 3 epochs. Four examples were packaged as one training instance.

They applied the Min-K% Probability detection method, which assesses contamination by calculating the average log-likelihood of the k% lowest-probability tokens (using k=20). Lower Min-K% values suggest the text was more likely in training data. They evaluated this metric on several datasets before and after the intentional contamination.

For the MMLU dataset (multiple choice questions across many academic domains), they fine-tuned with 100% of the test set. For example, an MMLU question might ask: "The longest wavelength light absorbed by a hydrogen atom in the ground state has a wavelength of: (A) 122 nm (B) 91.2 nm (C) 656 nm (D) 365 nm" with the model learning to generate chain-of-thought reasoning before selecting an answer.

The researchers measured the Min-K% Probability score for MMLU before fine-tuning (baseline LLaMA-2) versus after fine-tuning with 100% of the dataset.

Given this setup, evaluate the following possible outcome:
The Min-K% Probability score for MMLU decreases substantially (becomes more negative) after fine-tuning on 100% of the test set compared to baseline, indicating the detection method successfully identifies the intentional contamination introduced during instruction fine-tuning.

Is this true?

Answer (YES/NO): NO